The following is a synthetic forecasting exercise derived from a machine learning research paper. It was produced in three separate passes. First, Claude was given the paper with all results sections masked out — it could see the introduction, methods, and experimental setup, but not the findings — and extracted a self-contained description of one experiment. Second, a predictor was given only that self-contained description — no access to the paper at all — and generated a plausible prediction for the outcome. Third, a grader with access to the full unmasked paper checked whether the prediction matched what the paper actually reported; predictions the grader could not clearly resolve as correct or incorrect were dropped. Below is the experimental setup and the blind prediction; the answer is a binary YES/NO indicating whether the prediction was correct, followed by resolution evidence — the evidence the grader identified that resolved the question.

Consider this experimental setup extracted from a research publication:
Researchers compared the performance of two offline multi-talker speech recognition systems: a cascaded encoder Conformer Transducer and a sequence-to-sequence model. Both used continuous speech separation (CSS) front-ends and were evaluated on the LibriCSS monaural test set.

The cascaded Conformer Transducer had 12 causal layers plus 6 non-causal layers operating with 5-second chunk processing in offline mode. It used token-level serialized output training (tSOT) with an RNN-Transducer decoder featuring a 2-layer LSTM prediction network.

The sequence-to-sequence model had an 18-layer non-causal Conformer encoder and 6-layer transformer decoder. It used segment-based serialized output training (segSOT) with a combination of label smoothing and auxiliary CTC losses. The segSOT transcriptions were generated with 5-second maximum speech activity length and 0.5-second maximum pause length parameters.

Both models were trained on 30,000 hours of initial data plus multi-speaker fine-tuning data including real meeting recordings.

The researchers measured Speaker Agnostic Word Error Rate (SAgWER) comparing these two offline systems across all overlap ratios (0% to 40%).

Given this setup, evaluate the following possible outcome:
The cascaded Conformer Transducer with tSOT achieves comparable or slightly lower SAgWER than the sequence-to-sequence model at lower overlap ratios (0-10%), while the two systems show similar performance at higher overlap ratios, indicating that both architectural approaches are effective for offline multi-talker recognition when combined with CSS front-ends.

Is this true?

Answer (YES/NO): NO